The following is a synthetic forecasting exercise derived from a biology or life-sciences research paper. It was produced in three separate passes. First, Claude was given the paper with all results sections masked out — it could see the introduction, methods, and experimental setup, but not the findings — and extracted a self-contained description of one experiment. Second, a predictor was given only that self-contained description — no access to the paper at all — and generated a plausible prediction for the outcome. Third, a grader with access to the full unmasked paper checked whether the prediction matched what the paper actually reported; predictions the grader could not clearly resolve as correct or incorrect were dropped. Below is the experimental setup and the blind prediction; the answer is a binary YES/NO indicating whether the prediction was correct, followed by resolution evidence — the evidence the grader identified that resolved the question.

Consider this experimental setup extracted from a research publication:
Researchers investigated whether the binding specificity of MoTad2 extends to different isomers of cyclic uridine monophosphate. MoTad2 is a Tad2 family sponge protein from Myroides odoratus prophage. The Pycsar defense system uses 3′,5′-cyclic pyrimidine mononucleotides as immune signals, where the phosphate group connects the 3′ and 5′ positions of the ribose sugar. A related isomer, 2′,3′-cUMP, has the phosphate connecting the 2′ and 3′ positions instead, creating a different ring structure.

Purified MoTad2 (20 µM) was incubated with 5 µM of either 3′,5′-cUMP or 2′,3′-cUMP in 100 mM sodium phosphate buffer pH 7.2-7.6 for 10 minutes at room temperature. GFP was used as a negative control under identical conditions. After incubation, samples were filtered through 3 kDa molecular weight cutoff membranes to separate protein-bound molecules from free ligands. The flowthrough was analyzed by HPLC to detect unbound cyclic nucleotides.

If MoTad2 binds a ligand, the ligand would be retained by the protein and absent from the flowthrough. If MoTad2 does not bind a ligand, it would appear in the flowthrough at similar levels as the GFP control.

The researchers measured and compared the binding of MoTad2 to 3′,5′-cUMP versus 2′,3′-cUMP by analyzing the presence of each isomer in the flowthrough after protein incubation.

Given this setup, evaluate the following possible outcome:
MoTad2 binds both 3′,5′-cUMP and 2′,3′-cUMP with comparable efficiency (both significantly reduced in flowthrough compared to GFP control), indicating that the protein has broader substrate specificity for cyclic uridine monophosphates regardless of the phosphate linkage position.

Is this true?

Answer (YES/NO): NO